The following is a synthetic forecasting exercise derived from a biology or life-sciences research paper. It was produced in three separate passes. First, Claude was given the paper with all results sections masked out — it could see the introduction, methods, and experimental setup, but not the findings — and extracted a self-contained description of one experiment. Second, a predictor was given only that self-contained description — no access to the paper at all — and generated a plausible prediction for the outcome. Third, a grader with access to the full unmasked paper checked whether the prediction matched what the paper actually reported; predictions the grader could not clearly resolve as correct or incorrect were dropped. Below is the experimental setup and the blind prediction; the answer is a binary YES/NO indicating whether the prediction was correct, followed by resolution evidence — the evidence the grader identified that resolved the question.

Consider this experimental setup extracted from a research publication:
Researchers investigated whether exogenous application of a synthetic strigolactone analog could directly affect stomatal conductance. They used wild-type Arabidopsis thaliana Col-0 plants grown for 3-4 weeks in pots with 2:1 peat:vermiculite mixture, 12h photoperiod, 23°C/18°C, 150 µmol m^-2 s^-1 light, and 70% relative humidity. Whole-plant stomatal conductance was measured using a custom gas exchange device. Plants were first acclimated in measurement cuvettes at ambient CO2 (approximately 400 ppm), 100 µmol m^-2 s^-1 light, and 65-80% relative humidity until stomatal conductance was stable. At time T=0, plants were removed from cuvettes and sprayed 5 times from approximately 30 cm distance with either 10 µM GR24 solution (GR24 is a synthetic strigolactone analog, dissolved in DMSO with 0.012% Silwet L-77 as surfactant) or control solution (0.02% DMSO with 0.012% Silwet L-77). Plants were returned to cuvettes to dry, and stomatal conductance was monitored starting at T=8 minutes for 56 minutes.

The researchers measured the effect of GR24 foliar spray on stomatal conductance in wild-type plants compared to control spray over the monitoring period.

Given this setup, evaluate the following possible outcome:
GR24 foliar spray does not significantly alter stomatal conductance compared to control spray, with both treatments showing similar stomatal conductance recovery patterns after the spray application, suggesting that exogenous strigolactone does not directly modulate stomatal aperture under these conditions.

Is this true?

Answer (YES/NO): YES